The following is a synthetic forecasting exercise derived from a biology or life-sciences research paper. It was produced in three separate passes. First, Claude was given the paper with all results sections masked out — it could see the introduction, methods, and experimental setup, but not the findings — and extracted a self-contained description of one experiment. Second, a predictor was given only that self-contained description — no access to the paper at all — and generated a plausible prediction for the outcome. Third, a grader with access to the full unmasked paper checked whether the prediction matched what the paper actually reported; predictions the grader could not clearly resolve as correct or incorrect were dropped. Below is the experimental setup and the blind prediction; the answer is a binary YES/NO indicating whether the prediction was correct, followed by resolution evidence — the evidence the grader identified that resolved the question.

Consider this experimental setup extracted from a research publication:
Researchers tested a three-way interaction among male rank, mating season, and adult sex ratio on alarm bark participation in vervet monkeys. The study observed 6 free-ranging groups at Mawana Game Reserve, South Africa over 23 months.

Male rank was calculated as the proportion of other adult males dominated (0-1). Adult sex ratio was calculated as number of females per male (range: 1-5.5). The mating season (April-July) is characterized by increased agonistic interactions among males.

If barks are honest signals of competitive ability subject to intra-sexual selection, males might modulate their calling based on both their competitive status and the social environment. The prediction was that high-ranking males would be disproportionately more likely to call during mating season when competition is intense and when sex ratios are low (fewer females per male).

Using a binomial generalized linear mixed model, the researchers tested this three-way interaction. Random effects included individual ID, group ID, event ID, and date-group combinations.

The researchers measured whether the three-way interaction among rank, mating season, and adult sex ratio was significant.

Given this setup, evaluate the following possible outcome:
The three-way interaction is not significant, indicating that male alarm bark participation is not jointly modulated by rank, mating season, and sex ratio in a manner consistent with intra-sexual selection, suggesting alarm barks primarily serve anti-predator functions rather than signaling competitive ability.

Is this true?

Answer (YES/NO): NO